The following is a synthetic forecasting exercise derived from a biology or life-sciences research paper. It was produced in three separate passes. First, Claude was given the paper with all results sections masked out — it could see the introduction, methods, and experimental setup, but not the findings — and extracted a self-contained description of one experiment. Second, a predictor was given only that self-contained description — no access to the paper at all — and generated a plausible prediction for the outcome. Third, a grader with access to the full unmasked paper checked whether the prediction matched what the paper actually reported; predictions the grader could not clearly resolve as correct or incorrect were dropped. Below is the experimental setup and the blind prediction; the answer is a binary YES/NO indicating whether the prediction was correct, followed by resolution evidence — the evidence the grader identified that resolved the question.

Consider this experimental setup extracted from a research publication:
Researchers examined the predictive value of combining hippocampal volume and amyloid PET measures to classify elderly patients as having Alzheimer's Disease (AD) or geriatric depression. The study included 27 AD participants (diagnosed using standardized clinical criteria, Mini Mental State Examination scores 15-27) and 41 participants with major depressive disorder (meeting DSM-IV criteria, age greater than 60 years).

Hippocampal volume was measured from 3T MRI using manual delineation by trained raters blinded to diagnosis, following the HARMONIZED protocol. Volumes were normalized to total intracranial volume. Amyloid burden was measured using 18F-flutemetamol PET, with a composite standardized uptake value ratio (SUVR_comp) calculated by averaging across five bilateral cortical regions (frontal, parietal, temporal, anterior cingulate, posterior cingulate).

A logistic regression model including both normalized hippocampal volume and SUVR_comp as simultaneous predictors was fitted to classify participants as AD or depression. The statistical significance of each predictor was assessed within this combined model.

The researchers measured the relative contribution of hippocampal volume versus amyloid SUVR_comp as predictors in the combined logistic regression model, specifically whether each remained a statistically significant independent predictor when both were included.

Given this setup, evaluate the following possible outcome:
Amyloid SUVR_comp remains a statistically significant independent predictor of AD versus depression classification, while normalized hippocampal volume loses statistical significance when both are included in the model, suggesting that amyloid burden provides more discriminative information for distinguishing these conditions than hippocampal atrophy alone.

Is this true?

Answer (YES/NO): NO